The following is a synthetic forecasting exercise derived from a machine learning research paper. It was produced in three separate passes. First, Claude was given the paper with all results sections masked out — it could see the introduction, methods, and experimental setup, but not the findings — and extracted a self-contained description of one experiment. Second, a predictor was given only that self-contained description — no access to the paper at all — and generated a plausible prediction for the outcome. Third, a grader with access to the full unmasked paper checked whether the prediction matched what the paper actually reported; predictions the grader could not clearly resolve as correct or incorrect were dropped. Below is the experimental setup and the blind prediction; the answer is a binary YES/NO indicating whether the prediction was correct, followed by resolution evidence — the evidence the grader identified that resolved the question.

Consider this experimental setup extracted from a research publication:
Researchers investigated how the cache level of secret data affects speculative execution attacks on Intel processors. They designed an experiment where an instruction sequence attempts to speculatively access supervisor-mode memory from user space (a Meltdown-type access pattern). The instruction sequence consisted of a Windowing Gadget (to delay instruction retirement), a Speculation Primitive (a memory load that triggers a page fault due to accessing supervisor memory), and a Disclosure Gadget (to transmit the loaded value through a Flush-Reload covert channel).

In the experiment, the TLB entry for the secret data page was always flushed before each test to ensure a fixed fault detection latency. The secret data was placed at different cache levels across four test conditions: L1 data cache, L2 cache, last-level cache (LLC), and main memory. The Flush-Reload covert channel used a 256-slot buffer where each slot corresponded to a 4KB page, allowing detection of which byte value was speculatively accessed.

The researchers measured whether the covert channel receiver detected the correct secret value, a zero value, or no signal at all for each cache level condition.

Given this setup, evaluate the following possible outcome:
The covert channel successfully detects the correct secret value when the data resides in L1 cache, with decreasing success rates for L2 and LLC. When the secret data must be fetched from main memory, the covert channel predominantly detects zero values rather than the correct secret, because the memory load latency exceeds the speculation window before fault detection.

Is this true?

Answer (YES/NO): NO